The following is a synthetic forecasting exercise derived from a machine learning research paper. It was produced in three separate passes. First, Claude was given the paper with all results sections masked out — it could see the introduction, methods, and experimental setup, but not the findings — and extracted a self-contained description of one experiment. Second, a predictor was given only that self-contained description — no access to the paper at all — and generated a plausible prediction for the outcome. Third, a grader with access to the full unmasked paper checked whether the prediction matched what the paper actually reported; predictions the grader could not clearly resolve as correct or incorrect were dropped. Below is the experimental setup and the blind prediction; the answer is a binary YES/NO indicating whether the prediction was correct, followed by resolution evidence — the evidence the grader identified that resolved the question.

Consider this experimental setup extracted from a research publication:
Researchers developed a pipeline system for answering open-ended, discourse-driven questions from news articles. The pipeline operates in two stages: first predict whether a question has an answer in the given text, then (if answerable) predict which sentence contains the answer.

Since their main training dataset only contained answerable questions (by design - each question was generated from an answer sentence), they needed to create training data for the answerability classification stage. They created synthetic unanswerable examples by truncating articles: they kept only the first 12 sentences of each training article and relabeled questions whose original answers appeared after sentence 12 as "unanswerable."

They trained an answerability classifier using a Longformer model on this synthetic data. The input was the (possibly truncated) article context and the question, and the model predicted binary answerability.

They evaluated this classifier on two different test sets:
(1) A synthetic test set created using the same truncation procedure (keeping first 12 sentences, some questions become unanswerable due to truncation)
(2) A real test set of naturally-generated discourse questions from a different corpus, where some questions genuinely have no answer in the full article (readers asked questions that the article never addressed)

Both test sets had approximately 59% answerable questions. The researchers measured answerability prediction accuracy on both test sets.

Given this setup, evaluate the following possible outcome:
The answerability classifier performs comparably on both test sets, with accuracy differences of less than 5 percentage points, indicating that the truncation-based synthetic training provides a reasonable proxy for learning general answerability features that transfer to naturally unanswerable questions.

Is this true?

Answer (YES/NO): NO